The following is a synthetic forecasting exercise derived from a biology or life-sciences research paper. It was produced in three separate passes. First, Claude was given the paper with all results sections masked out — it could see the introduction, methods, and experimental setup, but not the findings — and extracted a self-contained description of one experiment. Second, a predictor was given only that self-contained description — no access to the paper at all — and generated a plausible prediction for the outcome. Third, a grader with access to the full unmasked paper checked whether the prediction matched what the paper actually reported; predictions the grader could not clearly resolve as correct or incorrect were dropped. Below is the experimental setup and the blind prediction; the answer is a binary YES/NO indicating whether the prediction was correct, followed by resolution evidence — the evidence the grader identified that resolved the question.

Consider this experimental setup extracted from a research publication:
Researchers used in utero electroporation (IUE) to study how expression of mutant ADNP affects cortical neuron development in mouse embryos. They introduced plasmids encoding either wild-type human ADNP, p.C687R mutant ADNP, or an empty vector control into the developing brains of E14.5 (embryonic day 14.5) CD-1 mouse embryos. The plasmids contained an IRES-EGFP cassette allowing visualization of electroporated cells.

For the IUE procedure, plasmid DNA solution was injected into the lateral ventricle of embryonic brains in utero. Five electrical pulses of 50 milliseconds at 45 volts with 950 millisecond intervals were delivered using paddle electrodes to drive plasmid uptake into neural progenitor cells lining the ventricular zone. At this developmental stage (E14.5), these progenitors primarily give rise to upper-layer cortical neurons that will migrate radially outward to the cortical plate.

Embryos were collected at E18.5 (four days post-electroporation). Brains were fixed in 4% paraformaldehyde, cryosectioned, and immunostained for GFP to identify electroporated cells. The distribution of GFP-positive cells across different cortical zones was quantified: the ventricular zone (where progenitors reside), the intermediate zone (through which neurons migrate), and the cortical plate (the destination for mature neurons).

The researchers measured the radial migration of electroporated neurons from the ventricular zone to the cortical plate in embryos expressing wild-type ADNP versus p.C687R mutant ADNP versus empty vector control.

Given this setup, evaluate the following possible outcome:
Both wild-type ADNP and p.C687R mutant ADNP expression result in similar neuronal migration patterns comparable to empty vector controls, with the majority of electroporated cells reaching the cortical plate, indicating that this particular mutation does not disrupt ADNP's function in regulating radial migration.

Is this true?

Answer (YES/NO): NO